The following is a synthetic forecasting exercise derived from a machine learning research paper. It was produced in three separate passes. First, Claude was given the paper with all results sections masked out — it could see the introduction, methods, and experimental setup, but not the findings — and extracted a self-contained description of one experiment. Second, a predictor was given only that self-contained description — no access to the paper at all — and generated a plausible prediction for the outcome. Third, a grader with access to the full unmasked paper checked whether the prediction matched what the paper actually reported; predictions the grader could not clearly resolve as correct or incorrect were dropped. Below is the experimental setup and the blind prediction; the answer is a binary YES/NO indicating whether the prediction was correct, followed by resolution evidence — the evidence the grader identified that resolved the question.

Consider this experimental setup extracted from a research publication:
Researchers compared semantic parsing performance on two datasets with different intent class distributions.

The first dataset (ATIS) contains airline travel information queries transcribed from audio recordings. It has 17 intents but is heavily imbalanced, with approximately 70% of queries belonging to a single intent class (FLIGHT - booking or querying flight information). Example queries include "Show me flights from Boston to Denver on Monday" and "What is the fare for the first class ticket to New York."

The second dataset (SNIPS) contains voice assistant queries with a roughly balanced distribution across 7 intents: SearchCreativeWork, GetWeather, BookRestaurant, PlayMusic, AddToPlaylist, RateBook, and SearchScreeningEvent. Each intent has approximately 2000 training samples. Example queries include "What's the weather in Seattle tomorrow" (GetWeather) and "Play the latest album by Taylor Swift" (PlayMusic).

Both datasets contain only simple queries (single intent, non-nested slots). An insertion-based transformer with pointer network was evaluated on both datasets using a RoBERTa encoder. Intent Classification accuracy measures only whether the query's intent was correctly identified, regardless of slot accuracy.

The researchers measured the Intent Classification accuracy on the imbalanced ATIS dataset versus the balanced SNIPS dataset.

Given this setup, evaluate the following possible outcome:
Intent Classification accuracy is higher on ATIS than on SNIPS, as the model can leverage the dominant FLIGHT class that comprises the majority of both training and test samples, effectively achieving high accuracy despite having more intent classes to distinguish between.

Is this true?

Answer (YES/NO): NO